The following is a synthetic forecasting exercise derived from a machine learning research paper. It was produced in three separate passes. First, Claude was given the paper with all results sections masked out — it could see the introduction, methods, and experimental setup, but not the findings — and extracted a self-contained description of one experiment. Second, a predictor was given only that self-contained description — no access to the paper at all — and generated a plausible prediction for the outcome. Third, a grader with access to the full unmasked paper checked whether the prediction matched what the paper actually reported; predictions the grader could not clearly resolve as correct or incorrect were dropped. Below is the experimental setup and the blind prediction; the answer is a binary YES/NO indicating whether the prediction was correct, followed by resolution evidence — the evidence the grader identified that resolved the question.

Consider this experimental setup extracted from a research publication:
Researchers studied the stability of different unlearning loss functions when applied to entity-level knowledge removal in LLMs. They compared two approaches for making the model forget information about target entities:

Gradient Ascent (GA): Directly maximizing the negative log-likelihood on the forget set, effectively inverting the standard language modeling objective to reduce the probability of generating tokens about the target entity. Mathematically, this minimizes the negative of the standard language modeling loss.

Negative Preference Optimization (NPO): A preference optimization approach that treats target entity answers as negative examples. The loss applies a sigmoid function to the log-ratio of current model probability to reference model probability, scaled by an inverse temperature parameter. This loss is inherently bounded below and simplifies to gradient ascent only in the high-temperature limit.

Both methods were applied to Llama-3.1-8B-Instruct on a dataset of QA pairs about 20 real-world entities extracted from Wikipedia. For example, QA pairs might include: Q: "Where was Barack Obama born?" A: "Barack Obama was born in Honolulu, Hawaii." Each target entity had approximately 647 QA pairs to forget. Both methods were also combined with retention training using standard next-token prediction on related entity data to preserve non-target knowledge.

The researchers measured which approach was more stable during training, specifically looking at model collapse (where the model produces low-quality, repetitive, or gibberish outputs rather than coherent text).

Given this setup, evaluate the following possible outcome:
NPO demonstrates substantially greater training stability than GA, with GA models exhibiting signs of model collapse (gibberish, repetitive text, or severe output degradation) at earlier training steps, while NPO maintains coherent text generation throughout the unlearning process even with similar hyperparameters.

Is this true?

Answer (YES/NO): NO